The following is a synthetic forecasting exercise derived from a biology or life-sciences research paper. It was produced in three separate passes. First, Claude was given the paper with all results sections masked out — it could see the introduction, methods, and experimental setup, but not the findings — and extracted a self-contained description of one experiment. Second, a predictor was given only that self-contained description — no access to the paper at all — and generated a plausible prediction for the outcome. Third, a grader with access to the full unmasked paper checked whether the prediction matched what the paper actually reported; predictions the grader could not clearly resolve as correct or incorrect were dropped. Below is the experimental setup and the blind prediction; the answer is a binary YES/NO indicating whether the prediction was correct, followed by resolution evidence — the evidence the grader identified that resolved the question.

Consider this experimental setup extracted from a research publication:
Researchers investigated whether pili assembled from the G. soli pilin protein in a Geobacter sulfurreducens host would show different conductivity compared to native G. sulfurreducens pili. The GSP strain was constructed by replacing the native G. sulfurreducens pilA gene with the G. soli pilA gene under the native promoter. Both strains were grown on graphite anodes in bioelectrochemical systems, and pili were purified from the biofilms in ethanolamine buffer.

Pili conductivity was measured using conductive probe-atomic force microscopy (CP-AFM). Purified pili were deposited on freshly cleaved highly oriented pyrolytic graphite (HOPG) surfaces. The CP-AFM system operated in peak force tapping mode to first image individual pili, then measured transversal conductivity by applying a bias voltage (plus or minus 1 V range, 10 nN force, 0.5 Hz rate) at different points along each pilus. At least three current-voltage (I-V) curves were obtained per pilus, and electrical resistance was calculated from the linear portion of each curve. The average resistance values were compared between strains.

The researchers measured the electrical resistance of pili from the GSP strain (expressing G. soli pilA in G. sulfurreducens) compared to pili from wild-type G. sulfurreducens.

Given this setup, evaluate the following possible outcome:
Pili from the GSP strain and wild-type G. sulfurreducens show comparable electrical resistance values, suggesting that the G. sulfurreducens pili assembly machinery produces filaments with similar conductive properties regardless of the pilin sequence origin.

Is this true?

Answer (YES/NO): YES